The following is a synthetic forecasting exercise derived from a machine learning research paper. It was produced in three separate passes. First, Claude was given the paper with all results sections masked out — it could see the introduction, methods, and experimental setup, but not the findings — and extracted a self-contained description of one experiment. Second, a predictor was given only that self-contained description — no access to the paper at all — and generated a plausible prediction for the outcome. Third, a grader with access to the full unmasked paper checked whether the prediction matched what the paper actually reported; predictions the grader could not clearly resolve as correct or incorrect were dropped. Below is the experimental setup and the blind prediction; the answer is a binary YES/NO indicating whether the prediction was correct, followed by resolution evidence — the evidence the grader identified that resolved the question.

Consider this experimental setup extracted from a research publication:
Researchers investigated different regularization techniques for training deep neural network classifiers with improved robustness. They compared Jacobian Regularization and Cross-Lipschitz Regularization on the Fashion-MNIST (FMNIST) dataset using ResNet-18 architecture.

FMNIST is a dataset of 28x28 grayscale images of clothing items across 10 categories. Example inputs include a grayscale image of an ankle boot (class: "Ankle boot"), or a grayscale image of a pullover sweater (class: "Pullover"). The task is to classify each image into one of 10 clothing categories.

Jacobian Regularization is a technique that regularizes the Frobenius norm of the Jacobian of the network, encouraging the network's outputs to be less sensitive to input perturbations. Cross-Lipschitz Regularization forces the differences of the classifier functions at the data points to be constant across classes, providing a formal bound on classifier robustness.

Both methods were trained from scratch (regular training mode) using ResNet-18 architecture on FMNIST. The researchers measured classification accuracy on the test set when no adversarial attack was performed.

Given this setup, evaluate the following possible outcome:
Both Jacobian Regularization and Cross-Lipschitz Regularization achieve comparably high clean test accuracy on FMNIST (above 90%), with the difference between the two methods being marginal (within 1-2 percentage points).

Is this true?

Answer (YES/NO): YES